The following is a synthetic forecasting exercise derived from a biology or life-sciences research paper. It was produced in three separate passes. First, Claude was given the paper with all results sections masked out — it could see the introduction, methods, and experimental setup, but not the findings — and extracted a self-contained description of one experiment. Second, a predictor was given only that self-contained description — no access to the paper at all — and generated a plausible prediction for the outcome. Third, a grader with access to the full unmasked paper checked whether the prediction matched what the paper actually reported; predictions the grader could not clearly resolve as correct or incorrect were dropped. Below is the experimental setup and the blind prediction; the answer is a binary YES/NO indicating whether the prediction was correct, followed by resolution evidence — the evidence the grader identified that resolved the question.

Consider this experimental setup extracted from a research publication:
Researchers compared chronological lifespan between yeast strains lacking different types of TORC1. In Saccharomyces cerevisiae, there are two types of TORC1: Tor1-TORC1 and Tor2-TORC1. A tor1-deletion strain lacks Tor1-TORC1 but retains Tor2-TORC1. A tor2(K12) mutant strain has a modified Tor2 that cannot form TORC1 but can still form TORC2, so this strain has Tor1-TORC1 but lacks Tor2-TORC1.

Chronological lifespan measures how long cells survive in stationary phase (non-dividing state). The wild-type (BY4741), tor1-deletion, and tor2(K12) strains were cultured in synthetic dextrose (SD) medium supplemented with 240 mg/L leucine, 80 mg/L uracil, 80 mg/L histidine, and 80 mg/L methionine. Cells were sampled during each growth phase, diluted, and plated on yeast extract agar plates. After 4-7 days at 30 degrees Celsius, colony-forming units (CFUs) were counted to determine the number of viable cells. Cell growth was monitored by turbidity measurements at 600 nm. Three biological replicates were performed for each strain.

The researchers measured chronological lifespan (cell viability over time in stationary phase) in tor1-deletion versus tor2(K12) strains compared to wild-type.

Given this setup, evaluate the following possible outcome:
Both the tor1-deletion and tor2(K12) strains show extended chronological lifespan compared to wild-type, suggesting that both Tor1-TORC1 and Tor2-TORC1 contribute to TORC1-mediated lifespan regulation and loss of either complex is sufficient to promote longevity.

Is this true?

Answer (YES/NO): NO